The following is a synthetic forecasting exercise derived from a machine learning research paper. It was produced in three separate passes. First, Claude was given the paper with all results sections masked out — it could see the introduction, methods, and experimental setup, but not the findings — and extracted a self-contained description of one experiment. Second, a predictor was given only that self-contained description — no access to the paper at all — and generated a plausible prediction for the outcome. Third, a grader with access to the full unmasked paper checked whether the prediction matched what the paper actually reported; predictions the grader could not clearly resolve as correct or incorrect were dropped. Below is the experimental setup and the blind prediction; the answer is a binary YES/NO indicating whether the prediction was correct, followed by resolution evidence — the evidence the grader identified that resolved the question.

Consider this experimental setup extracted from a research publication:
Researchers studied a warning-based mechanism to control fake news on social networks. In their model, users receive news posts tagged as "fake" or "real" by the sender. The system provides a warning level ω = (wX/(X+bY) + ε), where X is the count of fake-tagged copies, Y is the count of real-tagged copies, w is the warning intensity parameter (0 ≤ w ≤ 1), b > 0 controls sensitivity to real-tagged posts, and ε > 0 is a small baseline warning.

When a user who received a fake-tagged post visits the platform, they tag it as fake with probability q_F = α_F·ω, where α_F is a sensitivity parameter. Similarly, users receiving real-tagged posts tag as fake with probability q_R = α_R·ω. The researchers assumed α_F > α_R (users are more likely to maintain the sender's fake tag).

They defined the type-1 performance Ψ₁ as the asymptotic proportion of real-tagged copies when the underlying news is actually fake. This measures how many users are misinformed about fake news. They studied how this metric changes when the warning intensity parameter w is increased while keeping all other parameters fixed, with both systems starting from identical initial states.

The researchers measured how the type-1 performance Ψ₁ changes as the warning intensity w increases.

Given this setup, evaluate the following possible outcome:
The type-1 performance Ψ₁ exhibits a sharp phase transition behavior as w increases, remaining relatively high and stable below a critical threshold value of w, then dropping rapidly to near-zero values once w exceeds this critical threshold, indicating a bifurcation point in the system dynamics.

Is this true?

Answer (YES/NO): NO